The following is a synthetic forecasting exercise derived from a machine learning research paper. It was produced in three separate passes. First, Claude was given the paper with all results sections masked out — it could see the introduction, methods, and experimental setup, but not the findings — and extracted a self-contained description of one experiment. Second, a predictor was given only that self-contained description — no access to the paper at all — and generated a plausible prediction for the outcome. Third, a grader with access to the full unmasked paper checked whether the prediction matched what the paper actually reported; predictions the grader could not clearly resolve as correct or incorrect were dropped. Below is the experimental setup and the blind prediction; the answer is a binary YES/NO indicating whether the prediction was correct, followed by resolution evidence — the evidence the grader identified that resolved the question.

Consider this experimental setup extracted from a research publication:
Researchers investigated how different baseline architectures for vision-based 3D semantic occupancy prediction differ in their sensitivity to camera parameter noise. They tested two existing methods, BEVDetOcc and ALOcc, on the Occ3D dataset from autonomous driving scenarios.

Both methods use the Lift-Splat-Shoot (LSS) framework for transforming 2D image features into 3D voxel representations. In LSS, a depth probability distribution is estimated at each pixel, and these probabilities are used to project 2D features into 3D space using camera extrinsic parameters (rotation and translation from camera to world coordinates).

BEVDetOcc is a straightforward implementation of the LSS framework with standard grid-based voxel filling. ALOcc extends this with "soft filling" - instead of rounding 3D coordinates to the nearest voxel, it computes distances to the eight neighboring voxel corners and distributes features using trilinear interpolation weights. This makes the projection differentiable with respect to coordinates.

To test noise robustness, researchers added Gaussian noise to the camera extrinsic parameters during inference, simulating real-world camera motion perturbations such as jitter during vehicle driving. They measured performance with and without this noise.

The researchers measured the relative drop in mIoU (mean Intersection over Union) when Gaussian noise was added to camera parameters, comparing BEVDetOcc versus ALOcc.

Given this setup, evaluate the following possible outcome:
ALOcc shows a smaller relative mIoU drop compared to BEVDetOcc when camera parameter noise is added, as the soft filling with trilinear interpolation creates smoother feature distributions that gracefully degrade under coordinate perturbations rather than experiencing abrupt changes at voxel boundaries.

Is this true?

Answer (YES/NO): YES